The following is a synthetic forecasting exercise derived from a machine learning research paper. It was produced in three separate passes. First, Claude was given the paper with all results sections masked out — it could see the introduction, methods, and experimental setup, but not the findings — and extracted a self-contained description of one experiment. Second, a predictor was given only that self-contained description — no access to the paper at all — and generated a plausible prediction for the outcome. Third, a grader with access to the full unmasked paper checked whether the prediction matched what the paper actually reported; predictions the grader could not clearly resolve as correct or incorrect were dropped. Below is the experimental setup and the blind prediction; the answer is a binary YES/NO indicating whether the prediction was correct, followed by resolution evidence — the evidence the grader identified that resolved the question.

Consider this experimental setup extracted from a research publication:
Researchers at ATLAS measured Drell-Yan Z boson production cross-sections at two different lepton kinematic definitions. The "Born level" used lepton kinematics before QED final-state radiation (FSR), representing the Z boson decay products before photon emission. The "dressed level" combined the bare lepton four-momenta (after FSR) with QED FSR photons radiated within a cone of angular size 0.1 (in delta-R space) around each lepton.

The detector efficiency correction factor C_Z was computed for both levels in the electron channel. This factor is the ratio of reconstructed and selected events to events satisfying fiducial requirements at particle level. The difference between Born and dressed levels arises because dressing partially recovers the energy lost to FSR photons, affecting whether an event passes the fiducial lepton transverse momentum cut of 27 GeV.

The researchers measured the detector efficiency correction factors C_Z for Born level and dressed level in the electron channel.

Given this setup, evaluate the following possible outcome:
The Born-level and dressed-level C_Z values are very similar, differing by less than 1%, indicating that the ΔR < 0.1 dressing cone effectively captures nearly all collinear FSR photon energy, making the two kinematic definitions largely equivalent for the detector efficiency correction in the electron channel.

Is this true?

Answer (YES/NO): NO